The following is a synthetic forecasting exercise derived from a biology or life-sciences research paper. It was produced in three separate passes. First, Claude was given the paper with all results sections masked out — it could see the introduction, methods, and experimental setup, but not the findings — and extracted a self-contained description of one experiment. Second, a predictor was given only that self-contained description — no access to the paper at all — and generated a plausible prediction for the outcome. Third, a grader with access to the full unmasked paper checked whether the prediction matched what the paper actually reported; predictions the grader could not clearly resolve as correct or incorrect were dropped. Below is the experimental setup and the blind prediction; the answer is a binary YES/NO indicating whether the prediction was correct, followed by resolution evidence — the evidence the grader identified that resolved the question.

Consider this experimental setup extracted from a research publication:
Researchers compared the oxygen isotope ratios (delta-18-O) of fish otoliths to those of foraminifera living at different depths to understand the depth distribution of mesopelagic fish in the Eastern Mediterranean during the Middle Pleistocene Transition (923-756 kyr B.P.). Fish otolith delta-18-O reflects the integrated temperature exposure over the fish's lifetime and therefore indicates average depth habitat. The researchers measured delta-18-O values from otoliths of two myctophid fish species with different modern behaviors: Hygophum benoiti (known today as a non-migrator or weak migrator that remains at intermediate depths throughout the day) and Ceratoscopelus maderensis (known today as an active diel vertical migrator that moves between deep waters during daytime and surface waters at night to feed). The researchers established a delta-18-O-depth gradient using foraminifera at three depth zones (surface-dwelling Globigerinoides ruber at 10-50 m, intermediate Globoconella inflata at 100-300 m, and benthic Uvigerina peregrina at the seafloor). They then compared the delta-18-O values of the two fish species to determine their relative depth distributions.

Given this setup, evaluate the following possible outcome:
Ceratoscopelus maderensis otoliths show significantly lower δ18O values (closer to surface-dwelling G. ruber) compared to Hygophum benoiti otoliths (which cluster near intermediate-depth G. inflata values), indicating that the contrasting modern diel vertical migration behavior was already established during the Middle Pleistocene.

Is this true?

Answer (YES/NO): NO